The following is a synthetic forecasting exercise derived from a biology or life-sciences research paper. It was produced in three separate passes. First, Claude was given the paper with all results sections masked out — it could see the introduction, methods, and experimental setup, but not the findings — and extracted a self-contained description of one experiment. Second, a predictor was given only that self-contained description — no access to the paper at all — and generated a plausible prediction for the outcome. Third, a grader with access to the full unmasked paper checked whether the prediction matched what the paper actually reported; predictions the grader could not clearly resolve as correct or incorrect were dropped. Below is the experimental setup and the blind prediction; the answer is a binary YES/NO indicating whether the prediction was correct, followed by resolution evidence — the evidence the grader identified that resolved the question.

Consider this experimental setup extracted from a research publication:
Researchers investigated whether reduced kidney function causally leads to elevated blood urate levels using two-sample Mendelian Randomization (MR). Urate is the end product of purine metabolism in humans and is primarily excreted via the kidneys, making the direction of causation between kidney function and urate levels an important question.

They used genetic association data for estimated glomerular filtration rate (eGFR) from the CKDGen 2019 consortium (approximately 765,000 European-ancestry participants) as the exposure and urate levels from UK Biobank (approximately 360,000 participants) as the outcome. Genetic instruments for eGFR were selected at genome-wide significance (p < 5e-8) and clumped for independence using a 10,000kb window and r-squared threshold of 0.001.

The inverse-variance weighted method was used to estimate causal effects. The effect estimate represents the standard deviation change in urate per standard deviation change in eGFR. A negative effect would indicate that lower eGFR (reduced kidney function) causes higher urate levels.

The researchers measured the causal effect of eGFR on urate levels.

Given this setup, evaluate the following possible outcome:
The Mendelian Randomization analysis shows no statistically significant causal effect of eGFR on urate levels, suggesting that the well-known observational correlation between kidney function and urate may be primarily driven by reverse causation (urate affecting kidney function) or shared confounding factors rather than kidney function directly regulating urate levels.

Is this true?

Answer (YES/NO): NO